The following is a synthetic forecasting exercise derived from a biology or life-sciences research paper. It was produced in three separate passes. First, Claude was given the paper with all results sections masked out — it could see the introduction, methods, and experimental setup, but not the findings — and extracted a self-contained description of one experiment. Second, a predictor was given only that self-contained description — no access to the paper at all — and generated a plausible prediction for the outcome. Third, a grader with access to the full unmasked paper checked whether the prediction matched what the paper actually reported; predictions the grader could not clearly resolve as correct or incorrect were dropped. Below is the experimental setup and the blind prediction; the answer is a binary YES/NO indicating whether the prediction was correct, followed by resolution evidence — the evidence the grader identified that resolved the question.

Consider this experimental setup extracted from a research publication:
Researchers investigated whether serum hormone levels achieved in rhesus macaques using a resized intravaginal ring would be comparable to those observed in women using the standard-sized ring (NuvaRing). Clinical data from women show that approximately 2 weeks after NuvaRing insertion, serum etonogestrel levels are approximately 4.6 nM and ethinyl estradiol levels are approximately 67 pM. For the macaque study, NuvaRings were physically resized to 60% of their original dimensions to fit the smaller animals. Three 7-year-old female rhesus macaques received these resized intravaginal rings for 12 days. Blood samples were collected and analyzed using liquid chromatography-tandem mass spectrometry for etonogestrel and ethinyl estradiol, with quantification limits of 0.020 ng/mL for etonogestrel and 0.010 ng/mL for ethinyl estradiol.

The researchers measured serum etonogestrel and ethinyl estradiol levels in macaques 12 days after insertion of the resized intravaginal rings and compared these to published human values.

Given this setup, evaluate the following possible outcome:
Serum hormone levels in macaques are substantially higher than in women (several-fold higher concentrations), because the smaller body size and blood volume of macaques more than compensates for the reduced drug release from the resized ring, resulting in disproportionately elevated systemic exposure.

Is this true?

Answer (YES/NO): NO